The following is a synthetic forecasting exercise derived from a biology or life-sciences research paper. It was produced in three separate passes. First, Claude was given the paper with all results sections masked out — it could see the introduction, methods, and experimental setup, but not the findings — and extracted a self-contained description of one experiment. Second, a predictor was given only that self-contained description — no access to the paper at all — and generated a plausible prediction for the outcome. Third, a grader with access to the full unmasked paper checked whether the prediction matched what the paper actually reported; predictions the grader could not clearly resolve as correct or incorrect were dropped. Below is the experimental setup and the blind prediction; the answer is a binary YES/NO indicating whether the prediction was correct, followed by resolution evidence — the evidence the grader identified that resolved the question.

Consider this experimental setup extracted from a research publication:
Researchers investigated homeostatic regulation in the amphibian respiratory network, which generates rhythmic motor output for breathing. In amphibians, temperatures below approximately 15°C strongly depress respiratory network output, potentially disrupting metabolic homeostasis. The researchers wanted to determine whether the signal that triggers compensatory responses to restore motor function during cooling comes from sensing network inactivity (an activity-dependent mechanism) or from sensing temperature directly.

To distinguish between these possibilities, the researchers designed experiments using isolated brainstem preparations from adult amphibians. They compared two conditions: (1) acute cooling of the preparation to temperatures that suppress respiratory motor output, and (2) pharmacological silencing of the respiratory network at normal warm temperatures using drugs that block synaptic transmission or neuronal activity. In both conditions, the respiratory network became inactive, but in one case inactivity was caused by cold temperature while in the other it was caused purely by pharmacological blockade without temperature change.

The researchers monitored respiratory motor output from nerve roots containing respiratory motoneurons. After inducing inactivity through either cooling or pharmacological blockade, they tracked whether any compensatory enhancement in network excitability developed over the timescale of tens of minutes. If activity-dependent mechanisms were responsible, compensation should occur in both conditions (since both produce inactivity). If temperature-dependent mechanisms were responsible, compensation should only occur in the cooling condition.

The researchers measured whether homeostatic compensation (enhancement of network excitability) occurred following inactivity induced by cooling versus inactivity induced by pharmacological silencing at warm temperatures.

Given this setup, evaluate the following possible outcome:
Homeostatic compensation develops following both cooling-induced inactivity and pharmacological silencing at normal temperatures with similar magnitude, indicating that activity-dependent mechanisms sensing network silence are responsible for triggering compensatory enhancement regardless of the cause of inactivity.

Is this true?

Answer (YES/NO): NO